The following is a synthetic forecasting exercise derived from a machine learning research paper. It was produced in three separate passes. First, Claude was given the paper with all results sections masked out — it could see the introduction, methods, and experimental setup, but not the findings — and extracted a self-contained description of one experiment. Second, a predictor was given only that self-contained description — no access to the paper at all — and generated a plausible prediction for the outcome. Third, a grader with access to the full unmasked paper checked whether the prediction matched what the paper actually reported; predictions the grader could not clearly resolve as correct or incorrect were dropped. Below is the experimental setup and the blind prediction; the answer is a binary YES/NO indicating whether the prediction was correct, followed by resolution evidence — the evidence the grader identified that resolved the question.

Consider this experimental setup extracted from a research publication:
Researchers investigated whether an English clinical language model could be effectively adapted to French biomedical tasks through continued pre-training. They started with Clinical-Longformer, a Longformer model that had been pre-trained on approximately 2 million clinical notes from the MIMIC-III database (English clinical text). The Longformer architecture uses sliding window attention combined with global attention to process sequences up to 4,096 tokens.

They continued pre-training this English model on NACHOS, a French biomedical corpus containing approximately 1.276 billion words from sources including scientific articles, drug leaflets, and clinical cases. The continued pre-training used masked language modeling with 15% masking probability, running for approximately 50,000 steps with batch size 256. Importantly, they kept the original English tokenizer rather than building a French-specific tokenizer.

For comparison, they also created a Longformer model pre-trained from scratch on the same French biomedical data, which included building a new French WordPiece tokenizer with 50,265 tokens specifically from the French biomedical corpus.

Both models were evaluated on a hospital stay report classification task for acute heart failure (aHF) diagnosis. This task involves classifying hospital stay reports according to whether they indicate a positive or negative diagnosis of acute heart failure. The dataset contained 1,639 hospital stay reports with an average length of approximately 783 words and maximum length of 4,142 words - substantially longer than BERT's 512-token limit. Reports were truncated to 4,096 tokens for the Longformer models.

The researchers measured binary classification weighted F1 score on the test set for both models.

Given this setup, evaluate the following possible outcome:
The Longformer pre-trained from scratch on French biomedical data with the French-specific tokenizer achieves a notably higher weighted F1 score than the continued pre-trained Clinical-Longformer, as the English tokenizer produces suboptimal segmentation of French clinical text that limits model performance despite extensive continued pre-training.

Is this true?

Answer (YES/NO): NO